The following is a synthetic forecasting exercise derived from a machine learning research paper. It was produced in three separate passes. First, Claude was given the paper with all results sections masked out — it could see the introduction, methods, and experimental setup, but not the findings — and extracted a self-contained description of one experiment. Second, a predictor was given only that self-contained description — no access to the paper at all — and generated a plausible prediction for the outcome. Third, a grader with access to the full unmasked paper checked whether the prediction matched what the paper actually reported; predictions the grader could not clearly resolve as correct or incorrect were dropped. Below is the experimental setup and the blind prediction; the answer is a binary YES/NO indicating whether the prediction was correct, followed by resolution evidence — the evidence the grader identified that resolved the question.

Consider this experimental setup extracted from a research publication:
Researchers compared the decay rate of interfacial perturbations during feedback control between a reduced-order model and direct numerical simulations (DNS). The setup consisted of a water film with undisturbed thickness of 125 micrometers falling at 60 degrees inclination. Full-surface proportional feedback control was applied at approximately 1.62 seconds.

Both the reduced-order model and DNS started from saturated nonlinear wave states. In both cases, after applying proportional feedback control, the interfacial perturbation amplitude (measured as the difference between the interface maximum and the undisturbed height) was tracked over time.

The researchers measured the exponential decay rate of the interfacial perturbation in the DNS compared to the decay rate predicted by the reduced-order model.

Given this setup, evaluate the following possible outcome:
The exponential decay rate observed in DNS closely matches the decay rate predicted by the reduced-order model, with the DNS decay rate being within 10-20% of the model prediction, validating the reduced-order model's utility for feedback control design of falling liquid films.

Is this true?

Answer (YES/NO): NO